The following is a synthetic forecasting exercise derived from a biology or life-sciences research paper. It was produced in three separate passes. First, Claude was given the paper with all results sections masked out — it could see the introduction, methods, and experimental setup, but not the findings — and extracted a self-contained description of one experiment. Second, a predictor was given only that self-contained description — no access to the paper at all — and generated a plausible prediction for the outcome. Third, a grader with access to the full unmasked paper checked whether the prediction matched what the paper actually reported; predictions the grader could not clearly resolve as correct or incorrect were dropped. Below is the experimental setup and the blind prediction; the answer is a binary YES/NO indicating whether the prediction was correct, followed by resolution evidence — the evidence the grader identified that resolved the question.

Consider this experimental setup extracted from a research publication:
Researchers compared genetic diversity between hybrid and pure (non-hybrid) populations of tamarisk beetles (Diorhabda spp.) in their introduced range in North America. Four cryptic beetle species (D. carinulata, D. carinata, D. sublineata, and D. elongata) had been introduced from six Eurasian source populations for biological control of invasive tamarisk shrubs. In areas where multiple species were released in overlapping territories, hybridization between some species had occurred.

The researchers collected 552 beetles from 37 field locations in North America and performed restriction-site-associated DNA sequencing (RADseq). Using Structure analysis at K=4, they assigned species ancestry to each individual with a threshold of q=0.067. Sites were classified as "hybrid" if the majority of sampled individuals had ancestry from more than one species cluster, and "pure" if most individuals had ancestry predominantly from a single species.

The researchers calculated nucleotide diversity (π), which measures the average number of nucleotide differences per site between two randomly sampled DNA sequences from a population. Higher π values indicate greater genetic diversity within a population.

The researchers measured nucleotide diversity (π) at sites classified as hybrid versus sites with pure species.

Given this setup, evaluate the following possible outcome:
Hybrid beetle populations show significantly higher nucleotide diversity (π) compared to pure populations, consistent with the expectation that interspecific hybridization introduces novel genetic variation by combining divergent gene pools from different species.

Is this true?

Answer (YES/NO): YES